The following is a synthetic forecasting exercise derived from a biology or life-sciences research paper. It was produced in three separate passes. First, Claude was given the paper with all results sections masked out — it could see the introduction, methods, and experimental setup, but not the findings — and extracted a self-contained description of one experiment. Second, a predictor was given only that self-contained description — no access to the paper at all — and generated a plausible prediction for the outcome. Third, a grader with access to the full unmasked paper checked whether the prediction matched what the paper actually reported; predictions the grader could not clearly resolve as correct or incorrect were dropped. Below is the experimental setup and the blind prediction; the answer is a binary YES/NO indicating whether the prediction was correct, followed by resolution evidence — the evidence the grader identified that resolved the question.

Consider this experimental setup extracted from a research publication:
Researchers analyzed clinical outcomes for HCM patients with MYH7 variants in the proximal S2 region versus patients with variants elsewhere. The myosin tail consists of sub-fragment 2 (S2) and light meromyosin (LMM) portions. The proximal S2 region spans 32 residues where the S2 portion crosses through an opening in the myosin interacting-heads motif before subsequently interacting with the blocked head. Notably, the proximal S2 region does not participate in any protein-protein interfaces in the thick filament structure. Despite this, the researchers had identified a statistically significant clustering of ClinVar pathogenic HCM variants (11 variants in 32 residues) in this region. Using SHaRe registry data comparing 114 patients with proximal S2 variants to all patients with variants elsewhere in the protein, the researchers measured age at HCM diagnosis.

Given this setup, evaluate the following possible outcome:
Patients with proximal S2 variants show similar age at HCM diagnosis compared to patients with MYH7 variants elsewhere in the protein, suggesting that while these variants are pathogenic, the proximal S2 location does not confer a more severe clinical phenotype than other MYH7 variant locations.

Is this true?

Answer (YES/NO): NO